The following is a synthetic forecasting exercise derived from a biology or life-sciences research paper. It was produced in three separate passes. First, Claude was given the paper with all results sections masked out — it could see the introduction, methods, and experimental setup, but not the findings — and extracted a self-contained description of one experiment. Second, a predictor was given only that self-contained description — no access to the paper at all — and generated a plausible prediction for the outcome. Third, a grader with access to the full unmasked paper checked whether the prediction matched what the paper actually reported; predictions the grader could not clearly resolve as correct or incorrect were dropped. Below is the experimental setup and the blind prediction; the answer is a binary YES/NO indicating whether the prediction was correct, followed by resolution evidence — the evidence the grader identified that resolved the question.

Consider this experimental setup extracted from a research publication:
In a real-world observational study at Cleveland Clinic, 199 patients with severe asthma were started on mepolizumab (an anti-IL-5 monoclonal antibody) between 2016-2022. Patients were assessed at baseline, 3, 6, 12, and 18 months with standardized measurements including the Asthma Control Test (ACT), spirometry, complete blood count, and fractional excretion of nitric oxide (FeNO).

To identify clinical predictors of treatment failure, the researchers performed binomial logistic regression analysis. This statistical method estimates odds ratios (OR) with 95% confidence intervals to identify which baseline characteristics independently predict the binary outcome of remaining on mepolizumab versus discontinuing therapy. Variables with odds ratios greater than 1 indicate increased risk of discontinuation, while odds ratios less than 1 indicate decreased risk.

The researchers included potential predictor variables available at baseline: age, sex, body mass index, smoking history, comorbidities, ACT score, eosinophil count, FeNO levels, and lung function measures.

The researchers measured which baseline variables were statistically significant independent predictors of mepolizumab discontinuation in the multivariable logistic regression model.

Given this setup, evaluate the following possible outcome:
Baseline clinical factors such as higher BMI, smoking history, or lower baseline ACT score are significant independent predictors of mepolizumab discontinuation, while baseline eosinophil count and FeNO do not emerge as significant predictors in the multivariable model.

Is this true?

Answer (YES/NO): NO